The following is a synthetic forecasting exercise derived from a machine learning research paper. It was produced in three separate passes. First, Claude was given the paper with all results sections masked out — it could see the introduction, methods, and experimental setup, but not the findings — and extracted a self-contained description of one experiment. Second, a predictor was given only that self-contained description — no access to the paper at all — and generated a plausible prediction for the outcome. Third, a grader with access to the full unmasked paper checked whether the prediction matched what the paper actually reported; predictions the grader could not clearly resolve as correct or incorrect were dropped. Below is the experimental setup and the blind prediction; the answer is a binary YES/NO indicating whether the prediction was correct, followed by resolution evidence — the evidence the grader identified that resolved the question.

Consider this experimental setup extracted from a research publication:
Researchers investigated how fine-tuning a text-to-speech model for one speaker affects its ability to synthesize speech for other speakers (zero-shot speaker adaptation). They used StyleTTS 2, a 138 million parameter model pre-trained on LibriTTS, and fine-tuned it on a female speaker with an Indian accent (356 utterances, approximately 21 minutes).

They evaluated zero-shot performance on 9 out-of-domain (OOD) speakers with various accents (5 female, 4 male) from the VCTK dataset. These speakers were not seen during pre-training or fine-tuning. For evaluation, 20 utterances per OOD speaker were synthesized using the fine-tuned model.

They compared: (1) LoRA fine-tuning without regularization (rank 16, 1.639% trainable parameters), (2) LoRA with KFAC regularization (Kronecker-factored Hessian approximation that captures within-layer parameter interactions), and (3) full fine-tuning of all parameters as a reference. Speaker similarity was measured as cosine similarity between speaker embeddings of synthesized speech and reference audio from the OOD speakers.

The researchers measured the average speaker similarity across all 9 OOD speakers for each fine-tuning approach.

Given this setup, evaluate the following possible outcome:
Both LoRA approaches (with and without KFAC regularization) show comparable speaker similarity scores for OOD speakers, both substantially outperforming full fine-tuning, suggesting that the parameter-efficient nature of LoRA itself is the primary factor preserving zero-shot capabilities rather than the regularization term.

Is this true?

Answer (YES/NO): NO